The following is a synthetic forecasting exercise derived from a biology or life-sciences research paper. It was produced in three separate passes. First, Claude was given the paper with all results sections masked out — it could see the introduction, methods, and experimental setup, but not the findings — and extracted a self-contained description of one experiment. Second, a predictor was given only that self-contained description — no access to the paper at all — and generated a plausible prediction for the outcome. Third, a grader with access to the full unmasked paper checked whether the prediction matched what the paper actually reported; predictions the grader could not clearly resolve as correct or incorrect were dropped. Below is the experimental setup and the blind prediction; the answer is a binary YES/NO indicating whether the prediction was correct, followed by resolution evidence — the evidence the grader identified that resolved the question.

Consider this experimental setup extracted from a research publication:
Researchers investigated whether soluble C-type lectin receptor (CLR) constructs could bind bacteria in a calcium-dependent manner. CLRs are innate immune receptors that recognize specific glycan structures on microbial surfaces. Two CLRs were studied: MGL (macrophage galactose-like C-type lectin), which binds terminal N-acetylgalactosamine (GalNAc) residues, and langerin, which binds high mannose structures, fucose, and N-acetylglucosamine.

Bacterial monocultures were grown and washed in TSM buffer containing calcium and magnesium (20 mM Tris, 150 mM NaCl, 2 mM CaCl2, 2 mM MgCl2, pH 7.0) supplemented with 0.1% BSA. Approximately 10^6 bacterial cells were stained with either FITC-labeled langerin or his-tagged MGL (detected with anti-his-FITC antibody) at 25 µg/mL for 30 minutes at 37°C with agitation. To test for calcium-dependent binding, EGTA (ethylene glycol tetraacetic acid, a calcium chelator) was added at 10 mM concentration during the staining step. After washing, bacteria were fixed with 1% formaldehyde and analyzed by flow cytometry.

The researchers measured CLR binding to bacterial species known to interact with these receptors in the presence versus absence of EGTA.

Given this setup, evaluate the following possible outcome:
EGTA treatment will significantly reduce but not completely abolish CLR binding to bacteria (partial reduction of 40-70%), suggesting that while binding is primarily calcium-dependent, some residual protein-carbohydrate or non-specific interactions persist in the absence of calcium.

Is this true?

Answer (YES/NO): NO